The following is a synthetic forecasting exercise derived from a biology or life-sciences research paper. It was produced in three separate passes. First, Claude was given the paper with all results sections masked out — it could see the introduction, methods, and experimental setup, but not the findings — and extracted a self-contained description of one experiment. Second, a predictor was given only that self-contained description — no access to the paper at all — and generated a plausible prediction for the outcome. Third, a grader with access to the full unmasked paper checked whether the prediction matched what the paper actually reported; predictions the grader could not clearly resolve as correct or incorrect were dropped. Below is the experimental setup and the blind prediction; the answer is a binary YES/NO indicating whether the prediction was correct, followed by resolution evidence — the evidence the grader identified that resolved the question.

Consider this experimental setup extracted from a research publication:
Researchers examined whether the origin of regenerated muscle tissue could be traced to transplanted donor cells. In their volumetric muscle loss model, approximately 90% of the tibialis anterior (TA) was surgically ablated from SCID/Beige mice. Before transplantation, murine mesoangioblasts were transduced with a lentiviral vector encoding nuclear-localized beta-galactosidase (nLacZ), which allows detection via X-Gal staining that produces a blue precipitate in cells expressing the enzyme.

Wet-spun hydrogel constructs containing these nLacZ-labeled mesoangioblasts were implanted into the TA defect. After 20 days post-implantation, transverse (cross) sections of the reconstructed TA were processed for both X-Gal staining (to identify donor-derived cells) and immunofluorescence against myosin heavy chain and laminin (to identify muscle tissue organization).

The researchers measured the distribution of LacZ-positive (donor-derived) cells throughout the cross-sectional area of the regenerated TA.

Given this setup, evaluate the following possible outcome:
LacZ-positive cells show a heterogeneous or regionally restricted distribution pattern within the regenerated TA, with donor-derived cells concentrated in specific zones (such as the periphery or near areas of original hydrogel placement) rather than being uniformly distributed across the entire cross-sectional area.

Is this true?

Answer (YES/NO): NO